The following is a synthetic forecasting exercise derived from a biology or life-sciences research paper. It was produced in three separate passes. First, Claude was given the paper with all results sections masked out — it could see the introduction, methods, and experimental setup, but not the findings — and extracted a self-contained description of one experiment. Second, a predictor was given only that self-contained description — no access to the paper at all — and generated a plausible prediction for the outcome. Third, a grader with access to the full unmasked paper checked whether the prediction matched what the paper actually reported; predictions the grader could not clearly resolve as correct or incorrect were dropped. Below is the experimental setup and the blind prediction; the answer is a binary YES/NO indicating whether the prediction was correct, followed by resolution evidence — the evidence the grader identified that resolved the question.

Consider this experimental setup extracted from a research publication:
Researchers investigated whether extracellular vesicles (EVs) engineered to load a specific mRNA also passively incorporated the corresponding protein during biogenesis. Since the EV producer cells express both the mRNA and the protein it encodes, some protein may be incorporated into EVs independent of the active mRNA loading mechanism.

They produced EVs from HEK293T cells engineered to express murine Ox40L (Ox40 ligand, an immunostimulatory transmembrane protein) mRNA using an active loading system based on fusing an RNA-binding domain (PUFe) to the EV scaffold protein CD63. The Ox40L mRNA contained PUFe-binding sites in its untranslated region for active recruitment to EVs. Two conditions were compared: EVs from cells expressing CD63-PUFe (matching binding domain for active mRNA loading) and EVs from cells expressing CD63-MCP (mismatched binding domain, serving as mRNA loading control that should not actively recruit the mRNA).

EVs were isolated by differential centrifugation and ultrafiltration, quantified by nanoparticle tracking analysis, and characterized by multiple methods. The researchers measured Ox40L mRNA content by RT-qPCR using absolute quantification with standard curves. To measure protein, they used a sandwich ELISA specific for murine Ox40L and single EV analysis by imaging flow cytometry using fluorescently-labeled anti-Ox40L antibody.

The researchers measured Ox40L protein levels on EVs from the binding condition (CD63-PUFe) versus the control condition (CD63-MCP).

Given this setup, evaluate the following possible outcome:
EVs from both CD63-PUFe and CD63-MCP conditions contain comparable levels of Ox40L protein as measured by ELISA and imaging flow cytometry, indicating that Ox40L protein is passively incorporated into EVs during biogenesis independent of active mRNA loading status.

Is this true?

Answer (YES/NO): YES